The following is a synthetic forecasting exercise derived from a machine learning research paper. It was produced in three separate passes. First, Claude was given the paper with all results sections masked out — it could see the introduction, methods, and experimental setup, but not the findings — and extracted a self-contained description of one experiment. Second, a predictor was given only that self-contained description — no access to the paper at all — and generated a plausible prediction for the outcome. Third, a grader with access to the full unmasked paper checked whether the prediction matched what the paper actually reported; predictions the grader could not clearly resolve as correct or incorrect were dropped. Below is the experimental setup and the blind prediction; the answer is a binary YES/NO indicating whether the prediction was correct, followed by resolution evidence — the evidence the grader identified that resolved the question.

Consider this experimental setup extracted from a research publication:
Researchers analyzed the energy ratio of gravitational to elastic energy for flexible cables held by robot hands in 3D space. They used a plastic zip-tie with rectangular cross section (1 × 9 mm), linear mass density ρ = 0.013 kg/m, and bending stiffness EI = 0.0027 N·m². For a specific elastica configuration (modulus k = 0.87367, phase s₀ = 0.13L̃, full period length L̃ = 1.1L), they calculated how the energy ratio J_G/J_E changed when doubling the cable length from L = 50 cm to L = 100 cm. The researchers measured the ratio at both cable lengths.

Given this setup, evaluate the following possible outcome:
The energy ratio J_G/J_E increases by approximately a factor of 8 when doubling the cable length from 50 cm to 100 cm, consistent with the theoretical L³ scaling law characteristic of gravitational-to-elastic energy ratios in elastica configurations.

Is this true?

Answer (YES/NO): YES